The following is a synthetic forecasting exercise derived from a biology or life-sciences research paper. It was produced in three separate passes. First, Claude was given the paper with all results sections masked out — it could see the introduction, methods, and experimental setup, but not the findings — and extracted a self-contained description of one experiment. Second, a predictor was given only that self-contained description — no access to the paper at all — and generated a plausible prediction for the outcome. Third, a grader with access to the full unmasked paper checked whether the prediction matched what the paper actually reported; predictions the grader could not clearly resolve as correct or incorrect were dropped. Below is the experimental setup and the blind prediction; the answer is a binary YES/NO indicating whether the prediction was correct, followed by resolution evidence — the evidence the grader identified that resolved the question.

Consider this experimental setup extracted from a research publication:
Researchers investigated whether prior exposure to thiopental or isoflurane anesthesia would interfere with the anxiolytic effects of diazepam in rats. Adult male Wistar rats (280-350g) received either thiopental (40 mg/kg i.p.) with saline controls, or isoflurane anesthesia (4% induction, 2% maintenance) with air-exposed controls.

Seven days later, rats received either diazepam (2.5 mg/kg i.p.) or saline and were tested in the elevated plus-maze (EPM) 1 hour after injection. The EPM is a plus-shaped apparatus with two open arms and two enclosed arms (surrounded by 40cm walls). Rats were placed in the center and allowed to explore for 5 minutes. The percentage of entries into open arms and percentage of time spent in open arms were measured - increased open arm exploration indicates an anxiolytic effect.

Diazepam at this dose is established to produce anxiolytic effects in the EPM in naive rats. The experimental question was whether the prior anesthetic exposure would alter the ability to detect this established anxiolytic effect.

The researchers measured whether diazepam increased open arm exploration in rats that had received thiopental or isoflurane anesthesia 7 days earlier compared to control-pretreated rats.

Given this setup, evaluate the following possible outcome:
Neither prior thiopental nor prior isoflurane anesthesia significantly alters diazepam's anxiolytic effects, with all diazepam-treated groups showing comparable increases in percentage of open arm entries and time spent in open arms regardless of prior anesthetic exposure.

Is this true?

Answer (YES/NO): YES